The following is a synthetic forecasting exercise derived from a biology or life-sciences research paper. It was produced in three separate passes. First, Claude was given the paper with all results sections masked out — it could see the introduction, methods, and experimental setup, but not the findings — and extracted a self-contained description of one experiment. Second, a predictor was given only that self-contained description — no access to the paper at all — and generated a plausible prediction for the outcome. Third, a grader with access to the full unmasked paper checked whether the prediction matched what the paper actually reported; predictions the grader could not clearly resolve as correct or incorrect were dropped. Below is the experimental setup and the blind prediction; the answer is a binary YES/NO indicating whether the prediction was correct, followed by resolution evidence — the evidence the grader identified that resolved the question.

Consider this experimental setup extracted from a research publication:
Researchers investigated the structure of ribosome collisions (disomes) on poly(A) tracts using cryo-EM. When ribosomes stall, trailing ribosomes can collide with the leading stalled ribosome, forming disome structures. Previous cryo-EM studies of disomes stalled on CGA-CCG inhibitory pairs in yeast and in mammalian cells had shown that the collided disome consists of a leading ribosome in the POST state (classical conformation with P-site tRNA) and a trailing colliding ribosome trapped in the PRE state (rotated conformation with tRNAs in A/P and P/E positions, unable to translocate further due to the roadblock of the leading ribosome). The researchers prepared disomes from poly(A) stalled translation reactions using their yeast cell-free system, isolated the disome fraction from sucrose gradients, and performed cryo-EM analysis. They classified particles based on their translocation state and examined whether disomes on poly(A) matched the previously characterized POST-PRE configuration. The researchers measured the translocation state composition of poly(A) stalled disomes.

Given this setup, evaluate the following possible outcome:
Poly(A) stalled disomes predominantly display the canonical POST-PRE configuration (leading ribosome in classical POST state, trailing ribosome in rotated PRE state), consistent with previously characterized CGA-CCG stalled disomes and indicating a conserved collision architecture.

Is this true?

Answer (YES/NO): NO